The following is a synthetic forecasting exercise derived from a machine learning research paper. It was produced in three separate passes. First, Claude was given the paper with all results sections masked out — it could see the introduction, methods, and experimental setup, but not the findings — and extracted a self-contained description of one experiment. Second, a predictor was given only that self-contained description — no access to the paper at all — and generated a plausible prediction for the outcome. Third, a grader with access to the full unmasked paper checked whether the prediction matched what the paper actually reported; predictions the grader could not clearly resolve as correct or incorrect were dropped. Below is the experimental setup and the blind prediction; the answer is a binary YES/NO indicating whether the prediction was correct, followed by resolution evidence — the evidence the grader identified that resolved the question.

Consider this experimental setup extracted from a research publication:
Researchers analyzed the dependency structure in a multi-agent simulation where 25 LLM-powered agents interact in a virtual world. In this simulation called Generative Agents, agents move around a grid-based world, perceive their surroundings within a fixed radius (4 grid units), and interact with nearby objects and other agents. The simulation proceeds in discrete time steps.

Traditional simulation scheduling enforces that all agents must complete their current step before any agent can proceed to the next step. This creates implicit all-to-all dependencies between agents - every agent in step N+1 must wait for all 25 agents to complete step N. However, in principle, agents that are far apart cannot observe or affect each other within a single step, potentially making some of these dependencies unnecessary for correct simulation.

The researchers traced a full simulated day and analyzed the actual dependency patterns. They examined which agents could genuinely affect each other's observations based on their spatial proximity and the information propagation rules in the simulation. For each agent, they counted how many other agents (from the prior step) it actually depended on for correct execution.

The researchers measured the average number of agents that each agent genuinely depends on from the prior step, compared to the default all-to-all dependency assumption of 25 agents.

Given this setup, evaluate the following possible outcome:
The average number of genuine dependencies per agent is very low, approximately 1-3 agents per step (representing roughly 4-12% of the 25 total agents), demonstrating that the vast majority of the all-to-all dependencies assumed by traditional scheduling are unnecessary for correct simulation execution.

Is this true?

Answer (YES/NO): YES